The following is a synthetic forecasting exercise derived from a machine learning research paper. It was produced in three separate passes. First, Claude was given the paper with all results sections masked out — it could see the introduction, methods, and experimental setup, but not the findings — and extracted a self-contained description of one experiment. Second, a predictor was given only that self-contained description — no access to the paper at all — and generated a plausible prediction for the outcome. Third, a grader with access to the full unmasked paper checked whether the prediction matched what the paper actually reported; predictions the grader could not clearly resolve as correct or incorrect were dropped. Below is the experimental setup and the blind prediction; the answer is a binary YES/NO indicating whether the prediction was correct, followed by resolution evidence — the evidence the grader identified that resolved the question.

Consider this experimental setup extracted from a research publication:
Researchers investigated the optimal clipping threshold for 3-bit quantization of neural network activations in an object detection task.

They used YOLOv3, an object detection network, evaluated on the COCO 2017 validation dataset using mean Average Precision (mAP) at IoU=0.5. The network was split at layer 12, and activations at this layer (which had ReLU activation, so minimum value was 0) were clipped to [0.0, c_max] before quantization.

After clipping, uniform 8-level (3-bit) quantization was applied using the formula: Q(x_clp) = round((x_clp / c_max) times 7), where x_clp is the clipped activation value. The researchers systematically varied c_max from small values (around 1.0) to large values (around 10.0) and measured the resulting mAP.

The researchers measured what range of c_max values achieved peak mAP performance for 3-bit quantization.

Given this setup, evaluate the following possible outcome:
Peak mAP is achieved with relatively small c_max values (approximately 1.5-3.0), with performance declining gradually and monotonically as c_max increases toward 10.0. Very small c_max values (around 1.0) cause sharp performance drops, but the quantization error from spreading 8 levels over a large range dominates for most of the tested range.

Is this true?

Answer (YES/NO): NO